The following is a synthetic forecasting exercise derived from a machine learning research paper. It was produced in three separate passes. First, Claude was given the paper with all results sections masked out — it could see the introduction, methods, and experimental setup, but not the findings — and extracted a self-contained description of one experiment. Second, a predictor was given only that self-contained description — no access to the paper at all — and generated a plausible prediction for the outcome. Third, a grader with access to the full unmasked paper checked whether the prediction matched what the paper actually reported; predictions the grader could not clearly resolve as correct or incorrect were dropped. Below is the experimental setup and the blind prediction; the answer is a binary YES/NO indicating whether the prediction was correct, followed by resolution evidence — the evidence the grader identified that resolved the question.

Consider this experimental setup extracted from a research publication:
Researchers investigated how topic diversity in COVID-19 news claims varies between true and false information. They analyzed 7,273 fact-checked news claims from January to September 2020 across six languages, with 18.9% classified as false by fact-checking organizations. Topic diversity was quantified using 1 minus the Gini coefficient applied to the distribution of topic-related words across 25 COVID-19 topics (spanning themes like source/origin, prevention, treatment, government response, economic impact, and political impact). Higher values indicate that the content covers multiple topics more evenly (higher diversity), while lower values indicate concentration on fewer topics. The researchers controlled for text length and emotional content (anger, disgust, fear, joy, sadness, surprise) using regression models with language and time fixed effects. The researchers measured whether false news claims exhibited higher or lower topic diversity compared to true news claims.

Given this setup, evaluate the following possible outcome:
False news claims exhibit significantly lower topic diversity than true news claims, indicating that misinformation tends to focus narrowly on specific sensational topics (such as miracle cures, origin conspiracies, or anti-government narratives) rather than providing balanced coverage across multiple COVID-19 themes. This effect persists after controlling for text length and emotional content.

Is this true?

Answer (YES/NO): NO